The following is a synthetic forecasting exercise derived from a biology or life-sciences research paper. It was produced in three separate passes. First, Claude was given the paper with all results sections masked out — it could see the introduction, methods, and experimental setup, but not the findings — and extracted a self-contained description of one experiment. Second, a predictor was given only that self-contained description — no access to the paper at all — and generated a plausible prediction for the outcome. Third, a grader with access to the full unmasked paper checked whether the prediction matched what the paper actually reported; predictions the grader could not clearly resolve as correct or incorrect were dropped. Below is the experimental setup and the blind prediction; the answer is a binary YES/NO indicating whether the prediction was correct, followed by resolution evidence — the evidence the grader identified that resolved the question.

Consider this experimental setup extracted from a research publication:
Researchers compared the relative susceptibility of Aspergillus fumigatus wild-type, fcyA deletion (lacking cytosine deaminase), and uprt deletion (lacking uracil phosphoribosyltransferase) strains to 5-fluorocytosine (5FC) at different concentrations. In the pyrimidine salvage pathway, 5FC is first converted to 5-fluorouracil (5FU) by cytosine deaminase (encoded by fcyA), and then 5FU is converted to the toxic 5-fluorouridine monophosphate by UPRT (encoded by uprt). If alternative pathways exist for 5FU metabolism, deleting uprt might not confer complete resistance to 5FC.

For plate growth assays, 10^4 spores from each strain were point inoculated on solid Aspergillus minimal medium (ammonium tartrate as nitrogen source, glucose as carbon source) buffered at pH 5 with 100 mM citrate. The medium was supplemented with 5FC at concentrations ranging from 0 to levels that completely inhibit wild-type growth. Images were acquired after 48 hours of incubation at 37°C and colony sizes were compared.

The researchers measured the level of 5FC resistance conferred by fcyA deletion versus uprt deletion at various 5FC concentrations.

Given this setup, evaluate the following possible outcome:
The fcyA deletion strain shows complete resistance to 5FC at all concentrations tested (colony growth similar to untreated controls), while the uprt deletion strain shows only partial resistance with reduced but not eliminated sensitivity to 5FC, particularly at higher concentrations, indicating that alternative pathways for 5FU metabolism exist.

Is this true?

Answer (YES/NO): NO